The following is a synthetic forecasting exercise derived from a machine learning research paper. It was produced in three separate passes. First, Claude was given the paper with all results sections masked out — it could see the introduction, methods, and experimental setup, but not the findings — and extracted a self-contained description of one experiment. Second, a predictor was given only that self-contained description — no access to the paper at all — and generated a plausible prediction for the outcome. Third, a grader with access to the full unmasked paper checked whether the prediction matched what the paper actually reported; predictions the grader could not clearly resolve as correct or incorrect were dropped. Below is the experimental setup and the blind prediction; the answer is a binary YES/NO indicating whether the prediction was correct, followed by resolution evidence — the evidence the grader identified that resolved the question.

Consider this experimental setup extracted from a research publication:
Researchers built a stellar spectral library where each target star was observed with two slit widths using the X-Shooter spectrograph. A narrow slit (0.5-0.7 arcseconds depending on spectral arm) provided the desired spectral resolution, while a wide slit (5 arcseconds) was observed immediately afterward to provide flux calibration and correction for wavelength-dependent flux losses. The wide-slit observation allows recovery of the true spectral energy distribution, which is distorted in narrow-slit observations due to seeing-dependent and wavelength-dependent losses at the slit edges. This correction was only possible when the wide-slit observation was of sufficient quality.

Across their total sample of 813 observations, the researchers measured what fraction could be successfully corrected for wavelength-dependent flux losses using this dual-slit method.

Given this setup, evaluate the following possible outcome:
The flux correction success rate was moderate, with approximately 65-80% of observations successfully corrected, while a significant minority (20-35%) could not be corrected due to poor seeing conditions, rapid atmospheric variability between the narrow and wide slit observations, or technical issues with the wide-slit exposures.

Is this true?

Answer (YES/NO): NO